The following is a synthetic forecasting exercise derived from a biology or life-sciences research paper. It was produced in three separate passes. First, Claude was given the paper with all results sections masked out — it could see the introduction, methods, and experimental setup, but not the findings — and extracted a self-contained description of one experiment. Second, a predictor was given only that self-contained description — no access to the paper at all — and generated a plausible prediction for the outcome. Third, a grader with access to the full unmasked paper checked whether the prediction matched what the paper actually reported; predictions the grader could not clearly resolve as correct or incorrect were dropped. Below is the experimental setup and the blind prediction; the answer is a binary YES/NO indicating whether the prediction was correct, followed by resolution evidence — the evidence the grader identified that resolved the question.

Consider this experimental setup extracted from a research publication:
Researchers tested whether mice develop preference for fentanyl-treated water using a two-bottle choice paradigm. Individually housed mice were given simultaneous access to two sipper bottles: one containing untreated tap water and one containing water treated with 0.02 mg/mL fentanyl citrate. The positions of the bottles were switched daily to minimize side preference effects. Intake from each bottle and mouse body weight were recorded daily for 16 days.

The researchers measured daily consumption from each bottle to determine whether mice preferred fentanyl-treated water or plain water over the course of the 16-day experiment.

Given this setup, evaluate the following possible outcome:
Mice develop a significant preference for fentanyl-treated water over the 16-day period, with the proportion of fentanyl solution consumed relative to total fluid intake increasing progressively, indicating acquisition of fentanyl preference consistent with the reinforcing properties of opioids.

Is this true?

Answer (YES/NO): NO